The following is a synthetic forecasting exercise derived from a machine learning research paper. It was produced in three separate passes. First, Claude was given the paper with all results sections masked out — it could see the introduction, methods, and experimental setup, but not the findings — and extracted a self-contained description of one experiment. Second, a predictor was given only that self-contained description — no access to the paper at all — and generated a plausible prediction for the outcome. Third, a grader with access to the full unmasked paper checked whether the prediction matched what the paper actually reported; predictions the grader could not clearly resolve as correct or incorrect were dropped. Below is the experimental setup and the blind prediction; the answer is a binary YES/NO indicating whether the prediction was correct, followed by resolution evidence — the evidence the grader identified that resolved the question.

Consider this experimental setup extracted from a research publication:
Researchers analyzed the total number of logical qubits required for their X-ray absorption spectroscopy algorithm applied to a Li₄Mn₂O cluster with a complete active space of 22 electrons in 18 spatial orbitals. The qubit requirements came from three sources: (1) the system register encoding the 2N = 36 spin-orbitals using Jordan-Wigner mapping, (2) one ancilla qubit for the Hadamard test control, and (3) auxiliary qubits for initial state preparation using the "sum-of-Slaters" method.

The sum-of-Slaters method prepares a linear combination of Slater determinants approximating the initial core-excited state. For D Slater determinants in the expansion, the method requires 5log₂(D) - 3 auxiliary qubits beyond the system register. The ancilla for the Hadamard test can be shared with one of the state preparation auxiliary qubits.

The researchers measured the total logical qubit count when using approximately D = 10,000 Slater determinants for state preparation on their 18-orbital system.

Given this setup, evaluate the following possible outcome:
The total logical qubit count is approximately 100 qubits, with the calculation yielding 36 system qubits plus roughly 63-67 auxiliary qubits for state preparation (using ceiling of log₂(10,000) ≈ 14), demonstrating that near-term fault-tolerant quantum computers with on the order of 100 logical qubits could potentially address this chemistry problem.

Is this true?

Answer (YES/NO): YES